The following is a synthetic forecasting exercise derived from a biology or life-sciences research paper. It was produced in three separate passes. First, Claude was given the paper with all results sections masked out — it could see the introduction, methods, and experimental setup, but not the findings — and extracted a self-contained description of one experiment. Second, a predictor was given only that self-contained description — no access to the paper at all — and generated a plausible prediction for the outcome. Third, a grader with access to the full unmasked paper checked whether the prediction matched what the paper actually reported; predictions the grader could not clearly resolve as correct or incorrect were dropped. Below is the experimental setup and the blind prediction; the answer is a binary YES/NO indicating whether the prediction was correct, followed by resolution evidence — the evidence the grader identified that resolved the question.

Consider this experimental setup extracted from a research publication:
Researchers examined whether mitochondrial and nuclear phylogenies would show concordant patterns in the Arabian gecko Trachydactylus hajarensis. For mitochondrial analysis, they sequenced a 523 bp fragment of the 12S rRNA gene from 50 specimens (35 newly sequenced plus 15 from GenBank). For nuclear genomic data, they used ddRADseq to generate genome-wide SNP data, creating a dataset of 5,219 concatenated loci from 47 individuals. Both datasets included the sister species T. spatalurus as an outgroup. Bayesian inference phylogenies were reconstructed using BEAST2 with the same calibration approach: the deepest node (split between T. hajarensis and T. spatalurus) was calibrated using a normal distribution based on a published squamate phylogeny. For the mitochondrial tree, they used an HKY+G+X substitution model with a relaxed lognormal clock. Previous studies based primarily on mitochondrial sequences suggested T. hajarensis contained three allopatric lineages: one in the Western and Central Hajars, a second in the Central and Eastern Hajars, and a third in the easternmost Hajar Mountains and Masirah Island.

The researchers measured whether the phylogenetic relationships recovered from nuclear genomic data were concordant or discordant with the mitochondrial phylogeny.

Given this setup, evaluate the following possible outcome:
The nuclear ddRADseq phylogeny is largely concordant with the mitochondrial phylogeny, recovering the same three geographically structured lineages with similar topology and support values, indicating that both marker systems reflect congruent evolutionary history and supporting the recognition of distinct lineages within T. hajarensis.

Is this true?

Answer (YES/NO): NO